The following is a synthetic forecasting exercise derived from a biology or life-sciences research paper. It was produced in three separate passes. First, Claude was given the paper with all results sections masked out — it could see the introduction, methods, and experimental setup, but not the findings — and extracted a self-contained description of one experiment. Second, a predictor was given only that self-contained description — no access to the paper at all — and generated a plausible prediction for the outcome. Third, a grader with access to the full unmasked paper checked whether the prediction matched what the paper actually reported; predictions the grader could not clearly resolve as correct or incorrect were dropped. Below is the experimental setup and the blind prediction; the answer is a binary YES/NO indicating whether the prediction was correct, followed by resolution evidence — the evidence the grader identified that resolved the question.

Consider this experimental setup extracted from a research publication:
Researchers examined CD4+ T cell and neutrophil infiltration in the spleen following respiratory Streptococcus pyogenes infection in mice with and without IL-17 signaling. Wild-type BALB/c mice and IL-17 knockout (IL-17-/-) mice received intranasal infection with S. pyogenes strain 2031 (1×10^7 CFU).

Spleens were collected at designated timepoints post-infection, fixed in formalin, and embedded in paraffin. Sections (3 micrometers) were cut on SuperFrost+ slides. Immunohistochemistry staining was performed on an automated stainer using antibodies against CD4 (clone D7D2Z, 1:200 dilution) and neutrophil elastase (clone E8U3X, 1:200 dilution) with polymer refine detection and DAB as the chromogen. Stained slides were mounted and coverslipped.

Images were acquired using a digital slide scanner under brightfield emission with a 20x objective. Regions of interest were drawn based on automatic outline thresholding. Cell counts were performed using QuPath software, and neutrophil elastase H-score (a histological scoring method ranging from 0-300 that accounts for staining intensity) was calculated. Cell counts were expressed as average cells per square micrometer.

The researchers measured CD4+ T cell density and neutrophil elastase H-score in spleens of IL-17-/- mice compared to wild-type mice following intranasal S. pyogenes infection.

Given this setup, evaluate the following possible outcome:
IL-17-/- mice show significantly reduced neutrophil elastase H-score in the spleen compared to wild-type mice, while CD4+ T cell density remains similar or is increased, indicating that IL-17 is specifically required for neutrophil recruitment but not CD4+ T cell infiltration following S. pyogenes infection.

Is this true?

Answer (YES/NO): NO